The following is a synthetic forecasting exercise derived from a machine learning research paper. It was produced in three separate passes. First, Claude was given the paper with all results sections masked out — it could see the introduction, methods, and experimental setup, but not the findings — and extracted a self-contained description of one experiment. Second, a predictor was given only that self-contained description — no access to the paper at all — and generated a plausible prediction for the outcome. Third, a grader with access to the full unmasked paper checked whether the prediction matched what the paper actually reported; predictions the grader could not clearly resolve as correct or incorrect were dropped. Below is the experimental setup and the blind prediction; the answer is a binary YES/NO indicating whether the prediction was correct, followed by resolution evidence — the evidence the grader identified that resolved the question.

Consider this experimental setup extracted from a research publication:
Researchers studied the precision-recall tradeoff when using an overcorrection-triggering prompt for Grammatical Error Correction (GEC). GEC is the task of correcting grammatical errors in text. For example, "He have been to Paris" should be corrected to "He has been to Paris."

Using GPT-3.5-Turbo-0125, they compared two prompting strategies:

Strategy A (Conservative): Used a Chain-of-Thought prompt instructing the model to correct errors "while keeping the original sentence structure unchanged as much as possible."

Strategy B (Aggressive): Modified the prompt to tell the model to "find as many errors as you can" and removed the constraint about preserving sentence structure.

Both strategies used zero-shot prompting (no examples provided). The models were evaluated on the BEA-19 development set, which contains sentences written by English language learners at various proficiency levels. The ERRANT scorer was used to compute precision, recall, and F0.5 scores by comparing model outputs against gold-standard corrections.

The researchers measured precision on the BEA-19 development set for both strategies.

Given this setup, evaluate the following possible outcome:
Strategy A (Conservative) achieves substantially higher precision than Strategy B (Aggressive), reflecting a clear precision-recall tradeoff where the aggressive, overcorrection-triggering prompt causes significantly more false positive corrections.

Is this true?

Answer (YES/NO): YES